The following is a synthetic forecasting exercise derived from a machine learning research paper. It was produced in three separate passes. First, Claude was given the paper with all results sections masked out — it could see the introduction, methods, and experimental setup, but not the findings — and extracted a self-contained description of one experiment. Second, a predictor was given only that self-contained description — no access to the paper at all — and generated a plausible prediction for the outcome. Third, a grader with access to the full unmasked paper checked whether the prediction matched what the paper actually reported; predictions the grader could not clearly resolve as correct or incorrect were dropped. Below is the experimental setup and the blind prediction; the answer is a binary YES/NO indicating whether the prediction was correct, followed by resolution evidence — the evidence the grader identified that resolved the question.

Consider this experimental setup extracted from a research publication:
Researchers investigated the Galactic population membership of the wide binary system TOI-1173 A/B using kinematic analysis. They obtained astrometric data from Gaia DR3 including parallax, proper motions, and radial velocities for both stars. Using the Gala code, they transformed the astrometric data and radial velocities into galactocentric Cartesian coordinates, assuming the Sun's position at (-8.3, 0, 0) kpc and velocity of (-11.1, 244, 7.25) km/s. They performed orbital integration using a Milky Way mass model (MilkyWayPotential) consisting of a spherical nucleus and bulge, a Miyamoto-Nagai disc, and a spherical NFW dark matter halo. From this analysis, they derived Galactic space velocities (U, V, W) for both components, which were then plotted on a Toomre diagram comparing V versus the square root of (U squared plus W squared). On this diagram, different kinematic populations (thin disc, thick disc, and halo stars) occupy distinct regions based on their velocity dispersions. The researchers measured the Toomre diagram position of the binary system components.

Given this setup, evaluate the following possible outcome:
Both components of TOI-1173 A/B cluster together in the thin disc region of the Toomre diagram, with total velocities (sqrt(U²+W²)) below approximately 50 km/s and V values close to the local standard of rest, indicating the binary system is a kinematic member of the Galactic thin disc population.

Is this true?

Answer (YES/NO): NO